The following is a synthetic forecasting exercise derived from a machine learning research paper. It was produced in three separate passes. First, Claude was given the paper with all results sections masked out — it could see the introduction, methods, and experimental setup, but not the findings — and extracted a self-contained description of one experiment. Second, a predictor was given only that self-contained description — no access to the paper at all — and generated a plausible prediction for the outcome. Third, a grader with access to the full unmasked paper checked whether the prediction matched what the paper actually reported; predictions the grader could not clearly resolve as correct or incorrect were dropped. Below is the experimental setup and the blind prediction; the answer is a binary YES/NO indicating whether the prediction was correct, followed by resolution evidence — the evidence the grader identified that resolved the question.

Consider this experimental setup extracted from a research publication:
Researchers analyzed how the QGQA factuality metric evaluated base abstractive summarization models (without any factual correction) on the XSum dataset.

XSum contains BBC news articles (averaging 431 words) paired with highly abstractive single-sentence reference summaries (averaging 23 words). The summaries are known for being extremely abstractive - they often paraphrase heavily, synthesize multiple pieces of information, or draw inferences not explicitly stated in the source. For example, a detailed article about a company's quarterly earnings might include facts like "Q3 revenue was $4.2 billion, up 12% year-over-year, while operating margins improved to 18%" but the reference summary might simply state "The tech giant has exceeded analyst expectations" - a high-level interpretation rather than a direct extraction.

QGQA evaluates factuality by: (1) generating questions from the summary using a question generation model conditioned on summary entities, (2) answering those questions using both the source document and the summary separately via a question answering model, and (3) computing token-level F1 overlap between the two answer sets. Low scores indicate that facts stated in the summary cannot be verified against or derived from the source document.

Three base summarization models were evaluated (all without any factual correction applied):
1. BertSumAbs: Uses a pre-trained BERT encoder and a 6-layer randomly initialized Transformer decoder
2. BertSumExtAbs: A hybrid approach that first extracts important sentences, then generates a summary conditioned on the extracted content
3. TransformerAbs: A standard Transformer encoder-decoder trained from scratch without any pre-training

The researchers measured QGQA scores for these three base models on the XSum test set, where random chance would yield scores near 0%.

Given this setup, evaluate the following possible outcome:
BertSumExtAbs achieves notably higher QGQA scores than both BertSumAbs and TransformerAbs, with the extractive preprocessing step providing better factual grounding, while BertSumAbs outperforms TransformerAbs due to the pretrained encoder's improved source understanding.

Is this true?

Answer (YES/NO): NO